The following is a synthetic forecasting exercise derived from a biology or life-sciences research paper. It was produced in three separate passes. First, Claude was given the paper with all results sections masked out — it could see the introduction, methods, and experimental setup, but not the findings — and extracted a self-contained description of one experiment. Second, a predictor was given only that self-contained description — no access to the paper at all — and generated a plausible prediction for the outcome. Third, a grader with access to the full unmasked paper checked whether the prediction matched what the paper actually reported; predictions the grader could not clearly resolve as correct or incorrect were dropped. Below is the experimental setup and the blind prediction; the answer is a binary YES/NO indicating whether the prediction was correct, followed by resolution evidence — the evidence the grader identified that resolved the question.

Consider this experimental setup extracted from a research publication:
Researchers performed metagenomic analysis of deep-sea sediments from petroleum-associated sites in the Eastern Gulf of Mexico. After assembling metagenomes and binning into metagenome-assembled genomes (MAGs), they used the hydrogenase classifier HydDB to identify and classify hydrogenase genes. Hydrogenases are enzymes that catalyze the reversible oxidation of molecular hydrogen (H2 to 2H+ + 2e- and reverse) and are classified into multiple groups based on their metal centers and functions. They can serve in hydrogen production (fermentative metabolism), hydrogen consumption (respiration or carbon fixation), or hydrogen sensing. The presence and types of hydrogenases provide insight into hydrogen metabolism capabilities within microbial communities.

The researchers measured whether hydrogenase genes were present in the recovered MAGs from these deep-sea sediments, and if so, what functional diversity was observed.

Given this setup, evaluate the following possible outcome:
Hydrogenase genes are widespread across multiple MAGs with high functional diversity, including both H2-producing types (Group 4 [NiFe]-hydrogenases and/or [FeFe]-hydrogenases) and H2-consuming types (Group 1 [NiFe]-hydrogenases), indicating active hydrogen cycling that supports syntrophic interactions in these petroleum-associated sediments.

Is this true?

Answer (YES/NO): NO